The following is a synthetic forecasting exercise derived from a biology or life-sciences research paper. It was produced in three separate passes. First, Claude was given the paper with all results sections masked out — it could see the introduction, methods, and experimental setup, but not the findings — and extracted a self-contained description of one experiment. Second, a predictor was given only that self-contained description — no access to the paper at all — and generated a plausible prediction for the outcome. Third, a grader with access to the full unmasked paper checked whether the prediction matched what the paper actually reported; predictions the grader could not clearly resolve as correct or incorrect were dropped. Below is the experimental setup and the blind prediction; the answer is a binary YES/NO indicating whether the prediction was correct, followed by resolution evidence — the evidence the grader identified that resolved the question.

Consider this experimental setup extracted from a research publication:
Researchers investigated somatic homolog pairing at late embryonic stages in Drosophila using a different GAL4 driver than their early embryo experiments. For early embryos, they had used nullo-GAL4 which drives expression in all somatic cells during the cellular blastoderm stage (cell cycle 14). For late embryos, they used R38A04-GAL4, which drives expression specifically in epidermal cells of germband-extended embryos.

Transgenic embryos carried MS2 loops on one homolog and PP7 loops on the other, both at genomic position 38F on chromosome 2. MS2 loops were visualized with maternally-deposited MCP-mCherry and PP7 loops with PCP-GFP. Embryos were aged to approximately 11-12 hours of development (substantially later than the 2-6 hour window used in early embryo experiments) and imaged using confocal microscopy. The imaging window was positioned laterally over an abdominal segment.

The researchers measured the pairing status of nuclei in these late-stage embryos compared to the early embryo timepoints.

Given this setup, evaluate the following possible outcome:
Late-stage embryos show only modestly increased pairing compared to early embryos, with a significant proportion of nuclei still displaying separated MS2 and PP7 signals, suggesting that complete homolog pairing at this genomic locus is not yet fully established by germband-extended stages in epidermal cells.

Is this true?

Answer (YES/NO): NO